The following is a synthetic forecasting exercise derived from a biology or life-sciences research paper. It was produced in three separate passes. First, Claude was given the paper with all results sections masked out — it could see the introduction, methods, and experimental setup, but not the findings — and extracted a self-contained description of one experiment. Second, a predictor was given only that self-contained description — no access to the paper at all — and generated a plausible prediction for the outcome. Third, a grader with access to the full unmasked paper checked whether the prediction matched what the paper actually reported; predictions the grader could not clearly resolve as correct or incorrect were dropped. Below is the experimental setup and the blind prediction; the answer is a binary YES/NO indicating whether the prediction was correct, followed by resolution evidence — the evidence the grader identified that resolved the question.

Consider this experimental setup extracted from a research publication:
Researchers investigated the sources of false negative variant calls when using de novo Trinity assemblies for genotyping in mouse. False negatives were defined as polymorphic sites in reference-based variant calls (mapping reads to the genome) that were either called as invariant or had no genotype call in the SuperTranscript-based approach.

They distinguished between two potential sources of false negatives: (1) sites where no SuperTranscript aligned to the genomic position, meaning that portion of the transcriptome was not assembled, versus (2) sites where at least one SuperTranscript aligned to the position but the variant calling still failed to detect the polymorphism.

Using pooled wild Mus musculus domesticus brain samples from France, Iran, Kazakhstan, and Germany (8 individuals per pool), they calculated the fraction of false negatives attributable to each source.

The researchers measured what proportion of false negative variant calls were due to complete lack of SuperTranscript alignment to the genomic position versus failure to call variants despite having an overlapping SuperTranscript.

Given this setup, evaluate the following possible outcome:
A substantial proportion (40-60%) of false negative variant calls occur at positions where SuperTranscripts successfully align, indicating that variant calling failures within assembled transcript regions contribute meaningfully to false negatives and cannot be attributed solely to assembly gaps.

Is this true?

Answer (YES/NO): YES